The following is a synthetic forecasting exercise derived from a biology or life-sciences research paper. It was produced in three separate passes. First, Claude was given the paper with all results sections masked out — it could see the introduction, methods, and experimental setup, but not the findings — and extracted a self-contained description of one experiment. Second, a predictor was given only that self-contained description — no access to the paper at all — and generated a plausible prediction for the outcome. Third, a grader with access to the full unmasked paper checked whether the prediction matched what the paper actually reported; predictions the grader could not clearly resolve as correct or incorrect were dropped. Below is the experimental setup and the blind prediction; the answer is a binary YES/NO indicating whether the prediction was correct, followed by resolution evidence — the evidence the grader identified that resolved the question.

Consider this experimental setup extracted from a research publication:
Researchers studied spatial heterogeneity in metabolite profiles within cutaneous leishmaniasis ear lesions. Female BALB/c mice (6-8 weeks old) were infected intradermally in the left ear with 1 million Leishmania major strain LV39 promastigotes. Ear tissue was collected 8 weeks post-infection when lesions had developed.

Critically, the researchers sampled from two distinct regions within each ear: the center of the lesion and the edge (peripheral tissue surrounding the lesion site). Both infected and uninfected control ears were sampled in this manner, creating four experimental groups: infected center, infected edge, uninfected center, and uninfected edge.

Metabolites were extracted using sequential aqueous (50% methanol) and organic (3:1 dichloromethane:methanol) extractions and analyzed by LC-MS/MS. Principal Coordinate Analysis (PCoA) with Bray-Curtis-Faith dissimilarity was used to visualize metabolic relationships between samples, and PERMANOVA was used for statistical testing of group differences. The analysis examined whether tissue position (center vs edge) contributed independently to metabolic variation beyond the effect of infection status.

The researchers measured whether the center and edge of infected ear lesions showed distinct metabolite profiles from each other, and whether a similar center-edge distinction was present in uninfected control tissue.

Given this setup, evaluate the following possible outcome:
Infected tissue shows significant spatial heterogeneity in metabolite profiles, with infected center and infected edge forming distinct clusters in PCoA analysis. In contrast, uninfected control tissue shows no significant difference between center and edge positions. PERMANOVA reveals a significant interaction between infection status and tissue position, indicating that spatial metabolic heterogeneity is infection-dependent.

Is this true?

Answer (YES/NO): NO